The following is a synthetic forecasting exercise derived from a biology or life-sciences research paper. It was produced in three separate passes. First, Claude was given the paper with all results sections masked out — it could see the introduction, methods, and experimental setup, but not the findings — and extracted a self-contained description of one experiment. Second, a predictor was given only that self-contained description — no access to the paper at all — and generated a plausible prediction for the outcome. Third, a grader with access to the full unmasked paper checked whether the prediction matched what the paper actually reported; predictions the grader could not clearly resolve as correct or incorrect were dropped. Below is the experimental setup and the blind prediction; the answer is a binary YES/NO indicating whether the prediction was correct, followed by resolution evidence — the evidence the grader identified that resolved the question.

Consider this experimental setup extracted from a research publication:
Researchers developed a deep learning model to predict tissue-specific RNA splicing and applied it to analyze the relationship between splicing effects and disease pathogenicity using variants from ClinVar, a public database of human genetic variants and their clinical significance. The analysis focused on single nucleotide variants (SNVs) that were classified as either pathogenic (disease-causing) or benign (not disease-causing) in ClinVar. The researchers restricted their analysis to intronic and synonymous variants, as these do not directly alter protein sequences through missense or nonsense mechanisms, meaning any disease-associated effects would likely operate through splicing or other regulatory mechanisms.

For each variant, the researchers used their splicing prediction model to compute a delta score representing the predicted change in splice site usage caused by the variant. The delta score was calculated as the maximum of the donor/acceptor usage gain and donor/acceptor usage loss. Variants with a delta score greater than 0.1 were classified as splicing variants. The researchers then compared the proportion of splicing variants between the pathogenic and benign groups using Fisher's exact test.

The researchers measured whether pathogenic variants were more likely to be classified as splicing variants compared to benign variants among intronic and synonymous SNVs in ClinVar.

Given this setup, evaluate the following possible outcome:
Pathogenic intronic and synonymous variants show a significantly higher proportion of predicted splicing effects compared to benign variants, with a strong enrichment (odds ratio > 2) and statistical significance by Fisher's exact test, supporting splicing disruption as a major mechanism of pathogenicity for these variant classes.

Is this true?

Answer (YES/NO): YES